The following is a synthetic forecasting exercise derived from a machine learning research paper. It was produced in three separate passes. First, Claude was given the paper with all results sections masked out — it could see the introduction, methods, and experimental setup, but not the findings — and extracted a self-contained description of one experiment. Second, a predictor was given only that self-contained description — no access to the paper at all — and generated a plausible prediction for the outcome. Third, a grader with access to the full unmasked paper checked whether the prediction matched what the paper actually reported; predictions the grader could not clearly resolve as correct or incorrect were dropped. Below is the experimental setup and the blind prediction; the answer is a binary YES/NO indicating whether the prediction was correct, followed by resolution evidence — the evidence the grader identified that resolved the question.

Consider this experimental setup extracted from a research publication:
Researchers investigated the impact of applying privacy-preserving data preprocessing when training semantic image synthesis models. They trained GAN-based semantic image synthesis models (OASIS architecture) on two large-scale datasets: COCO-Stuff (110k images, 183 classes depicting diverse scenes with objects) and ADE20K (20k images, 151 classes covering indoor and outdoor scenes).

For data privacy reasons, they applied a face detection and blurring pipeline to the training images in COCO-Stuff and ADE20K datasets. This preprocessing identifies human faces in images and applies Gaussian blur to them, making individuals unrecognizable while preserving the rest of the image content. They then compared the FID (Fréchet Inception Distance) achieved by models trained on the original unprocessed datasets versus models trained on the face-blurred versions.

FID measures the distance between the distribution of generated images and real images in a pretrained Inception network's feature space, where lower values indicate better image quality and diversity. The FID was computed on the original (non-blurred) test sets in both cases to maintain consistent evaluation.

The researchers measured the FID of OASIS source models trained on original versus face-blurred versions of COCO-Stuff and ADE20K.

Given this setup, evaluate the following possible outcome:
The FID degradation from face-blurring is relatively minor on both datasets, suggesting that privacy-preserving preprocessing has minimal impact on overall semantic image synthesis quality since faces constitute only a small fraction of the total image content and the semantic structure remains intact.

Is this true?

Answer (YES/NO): YES